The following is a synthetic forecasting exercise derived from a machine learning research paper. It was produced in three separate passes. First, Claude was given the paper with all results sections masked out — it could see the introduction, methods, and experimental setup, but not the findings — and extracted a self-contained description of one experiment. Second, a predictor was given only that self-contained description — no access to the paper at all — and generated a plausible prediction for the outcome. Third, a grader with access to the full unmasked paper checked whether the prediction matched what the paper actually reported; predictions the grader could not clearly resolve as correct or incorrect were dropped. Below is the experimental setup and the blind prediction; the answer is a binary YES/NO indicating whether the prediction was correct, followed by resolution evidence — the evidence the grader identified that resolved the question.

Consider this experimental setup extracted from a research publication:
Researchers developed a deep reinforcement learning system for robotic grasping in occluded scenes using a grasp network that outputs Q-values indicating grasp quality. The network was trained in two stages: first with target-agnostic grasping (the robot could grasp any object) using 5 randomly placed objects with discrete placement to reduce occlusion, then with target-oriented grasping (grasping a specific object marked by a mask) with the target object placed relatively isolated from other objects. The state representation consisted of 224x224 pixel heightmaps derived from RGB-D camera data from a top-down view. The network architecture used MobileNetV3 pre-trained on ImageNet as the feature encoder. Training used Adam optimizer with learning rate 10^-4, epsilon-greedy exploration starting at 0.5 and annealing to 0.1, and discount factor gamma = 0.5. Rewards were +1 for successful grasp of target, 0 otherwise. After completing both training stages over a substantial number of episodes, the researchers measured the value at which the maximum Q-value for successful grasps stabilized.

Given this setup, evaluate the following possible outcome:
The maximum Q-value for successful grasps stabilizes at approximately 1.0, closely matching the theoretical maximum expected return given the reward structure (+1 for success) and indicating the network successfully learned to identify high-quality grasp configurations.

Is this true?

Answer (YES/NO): NO